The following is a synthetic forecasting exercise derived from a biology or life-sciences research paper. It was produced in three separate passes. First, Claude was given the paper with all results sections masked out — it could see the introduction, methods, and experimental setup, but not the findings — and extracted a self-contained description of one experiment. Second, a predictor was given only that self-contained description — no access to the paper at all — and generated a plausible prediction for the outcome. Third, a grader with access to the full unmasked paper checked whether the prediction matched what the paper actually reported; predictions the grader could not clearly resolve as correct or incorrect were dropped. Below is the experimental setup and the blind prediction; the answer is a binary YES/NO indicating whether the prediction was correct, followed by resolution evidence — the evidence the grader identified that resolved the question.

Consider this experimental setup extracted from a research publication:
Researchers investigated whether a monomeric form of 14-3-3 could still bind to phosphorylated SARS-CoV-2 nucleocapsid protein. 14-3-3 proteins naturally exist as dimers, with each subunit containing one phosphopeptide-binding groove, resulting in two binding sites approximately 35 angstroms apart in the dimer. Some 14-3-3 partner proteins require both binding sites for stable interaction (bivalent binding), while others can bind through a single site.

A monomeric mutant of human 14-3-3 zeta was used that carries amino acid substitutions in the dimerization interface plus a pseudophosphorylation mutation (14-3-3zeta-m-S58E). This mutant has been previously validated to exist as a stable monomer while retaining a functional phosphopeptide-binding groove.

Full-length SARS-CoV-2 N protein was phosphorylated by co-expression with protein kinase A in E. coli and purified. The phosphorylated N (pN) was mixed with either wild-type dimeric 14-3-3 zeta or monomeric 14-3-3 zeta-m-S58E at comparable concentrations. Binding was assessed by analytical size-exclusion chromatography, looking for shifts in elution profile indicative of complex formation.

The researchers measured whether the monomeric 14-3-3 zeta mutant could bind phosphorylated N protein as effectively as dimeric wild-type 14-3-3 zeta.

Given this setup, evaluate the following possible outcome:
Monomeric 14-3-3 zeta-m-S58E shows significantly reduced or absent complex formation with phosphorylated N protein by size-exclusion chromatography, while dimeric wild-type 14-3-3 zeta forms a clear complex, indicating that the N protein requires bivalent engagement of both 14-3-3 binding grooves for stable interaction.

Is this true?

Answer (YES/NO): YES